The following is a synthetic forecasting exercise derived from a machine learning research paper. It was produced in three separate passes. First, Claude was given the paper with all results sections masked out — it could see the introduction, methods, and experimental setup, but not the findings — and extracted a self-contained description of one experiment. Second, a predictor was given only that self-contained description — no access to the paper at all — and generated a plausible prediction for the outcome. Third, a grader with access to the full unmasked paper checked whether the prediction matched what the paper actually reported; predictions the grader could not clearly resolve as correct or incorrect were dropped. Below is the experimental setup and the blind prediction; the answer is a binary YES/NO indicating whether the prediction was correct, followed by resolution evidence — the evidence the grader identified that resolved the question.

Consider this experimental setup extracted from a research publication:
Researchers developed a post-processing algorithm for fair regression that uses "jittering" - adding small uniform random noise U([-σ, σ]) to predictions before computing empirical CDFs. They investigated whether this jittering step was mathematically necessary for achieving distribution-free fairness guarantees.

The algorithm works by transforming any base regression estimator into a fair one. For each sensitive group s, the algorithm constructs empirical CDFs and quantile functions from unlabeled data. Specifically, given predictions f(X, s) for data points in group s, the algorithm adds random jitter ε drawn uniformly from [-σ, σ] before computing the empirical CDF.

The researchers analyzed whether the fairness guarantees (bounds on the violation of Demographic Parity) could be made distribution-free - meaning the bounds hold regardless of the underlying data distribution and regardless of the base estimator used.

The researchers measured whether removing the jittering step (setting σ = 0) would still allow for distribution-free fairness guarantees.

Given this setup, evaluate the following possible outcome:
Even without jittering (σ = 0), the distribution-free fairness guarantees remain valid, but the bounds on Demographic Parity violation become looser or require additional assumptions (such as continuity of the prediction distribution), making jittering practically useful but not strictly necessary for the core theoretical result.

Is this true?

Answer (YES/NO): NO